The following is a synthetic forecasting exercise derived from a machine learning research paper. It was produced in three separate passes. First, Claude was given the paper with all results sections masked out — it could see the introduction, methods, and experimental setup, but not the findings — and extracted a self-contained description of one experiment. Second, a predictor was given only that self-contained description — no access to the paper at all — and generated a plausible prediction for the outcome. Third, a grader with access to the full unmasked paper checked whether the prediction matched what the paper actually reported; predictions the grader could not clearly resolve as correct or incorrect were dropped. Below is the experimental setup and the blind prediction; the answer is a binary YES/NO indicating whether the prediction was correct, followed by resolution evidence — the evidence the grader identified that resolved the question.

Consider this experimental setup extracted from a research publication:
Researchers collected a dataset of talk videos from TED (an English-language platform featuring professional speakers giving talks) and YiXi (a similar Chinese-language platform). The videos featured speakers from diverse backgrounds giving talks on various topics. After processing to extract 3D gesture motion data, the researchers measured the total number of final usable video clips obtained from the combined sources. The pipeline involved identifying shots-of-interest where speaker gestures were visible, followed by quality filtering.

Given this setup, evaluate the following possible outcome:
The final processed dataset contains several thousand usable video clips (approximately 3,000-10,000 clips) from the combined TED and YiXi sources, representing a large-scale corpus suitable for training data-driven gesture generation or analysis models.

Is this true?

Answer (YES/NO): NO